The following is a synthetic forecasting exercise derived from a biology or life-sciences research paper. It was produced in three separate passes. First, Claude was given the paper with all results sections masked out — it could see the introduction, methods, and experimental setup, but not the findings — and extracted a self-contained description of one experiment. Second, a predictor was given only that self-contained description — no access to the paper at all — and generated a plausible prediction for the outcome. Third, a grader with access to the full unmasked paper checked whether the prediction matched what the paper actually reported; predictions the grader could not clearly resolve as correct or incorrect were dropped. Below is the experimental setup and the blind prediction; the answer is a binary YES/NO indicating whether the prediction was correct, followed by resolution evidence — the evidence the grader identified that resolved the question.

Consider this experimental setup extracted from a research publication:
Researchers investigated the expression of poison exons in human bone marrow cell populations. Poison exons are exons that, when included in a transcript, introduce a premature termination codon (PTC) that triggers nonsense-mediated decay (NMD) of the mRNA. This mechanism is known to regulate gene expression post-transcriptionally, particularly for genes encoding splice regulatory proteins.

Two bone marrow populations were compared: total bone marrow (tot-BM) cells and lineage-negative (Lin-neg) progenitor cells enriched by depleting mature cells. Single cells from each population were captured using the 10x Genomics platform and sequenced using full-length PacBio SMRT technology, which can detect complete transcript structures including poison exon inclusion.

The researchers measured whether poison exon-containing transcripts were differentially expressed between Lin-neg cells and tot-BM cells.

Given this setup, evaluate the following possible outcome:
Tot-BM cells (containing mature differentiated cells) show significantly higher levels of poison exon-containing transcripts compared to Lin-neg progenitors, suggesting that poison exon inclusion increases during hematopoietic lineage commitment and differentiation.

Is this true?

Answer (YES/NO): NO